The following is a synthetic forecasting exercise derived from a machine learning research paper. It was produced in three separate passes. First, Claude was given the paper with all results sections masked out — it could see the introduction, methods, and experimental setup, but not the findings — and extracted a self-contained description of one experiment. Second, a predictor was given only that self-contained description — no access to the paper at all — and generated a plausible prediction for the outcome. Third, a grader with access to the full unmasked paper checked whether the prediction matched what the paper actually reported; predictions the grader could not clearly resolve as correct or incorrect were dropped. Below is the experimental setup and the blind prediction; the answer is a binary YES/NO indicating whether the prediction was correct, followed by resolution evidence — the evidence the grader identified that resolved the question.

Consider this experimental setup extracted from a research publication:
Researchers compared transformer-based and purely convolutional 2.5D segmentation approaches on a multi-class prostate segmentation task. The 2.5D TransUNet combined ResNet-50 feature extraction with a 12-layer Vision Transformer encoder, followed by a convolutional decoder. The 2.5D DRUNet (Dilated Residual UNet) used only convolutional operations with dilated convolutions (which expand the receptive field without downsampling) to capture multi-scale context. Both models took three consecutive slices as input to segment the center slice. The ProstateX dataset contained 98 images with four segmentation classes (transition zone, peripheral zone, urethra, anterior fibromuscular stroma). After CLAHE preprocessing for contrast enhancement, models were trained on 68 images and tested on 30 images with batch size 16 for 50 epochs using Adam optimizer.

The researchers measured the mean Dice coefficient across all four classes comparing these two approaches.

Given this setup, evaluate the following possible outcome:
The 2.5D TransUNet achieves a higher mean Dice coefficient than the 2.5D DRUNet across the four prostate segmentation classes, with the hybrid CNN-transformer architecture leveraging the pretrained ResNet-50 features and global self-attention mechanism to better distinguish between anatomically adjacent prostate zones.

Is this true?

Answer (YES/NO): YES